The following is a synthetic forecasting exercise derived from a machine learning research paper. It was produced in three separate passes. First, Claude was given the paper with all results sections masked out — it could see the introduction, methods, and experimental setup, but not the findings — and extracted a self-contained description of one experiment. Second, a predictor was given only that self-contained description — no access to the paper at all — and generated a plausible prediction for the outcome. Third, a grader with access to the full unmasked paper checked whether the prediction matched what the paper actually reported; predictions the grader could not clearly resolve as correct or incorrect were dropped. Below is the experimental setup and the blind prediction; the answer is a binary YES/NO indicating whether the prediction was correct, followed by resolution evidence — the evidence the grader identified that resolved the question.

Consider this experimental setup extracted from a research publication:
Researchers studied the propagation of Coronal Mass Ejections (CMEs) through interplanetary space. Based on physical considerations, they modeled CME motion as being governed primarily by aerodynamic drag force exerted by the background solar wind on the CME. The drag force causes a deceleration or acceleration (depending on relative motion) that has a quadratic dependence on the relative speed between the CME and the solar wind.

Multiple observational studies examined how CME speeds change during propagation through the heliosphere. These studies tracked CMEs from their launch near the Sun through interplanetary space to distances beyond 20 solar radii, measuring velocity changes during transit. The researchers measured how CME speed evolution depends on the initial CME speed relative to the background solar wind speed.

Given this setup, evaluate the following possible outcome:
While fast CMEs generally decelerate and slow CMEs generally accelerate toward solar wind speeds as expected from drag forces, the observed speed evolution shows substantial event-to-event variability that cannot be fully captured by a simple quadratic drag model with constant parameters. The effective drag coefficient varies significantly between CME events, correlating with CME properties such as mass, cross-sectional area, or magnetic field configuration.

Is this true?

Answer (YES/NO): YES